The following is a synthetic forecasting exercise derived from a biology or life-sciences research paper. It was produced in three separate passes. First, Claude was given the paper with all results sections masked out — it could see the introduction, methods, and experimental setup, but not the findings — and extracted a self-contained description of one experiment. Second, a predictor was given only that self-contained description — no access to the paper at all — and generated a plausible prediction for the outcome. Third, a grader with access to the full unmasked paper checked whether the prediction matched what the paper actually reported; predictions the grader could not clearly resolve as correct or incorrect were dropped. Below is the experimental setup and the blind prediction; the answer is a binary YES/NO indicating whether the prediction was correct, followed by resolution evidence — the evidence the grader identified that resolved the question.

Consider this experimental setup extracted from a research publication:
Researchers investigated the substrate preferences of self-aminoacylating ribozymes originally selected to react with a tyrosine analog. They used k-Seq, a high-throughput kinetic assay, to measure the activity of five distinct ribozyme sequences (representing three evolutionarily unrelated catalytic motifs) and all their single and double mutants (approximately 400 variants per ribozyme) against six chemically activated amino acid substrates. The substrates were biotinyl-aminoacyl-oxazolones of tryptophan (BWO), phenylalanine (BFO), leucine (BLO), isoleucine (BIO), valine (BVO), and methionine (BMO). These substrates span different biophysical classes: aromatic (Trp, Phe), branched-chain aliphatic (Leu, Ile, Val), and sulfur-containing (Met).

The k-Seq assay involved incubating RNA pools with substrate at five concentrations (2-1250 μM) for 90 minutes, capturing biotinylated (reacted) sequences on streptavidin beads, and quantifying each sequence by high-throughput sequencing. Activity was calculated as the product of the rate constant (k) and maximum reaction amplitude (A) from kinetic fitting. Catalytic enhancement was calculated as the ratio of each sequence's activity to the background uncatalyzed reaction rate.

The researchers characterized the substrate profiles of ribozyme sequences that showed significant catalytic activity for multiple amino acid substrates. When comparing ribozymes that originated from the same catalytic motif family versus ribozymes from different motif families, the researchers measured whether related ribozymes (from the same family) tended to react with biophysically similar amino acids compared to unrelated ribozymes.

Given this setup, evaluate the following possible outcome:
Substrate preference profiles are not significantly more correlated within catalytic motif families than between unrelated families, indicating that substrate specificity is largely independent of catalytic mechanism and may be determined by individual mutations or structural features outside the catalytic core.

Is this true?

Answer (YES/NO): NO